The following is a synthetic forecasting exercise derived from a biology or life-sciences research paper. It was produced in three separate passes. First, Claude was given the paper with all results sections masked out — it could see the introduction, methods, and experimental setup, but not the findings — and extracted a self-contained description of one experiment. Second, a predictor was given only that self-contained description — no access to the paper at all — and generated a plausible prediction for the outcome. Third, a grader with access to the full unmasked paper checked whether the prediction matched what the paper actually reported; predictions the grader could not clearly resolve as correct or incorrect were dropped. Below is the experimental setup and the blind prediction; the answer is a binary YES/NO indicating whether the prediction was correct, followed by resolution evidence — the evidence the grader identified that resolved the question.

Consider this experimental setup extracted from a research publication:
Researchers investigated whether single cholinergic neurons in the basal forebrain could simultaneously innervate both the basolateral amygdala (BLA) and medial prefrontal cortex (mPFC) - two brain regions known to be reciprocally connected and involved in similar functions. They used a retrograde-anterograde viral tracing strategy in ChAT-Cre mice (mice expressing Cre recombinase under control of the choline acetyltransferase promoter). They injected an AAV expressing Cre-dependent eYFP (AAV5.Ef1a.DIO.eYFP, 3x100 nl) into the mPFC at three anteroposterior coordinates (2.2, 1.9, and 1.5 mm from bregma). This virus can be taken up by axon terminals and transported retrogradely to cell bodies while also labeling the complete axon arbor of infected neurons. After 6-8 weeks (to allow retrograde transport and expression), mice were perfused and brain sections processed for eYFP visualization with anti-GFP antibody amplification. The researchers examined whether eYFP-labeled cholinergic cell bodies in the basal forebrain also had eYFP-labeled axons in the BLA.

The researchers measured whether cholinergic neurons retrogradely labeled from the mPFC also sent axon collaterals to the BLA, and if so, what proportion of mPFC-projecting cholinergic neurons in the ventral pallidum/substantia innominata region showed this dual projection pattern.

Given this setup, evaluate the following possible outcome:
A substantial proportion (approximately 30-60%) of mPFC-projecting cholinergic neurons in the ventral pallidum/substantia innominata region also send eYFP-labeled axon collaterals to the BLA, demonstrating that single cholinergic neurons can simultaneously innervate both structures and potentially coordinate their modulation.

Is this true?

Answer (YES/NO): NO